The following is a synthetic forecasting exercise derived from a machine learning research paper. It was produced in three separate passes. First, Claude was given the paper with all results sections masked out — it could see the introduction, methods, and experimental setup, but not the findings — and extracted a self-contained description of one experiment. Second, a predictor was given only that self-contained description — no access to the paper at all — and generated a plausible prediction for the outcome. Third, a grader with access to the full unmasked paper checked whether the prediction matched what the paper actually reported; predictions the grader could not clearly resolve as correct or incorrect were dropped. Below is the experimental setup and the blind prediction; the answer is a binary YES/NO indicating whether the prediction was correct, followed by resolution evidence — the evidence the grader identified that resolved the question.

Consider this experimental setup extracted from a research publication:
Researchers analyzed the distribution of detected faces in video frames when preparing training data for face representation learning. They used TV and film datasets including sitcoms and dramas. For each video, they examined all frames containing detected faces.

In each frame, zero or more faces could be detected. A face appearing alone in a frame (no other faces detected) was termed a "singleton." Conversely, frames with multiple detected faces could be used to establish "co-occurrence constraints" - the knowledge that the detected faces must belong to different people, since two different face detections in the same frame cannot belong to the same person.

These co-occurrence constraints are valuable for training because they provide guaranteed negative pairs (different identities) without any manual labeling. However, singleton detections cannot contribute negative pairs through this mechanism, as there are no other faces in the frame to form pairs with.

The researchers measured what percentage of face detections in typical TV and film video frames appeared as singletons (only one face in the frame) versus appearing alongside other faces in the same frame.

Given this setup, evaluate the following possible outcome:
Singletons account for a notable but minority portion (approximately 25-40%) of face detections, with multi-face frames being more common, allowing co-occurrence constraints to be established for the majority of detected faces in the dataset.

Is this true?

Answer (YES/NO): NO